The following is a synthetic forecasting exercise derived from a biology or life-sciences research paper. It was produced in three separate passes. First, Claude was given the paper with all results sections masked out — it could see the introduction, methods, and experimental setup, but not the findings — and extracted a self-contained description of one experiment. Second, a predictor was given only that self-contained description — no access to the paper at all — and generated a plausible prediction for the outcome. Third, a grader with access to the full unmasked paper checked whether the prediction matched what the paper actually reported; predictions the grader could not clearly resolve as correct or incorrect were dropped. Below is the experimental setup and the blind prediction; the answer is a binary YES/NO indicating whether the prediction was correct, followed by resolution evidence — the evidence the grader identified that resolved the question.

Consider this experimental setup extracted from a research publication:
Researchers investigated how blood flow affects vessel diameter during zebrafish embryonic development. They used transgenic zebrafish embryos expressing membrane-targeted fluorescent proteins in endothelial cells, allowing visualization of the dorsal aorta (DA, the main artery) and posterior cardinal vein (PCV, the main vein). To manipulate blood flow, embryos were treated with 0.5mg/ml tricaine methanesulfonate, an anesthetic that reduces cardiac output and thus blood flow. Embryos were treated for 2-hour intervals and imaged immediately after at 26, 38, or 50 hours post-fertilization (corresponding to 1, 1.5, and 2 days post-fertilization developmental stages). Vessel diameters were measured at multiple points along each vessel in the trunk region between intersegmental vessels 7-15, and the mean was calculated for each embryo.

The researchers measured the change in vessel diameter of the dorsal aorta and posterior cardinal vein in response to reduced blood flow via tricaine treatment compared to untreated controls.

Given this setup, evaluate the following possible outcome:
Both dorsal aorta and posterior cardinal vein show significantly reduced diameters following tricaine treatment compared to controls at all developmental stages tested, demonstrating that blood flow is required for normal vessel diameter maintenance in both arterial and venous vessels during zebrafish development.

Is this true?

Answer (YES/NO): NO